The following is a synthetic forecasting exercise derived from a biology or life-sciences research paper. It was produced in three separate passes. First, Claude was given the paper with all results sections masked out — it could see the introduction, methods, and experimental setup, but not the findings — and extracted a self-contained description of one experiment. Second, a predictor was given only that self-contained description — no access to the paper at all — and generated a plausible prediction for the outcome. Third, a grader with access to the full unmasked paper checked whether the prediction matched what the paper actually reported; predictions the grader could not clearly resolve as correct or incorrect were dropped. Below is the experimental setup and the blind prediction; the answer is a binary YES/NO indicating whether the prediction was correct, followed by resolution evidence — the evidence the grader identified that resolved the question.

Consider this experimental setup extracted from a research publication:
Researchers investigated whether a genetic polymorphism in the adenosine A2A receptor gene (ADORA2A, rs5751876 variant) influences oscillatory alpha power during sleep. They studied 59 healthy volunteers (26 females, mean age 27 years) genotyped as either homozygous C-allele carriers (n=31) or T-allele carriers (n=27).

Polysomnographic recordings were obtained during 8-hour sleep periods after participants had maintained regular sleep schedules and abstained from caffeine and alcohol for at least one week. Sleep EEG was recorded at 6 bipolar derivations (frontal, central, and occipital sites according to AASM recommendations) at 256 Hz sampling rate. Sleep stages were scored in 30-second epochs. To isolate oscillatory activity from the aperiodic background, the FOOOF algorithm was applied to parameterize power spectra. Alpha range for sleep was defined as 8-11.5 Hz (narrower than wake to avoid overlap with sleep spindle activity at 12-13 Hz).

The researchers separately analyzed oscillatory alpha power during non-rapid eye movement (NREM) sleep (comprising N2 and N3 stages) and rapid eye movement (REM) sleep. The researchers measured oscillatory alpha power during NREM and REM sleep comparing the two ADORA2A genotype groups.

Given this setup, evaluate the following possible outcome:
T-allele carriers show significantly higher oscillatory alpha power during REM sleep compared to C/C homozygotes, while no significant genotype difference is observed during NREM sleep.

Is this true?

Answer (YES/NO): NO